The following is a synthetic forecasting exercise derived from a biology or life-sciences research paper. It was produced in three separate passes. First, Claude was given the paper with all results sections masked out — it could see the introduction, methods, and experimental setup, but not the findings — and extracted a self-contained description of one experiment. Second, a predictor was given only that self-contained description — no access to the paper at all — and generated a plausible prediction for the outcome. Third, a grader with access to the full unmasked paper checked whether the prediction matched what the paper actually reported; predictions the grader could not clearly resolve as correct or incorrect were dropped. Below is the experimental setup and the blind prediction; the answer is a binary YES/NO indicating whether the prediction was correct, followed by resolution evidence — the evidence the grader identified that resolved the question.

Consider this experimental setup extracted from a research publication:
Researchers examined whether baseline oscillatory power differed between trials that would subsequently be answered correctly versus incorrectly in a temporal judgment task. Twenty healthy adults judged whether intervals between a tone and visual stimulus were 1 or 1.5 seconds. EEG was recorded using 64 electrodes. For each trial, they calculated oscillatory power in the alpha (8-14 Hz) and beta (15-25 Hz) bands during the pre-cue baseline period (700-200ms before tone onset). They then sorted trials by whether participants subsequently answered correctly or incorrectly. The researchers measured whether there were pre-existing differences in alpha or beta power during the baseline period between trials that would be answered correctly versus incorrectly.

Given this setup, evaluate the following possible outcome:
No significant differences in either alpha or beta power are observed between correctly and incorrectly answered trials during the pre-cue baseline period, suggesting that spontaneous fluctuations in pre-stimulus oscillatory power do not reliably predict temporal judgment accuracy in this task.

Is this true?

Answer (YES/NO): YES